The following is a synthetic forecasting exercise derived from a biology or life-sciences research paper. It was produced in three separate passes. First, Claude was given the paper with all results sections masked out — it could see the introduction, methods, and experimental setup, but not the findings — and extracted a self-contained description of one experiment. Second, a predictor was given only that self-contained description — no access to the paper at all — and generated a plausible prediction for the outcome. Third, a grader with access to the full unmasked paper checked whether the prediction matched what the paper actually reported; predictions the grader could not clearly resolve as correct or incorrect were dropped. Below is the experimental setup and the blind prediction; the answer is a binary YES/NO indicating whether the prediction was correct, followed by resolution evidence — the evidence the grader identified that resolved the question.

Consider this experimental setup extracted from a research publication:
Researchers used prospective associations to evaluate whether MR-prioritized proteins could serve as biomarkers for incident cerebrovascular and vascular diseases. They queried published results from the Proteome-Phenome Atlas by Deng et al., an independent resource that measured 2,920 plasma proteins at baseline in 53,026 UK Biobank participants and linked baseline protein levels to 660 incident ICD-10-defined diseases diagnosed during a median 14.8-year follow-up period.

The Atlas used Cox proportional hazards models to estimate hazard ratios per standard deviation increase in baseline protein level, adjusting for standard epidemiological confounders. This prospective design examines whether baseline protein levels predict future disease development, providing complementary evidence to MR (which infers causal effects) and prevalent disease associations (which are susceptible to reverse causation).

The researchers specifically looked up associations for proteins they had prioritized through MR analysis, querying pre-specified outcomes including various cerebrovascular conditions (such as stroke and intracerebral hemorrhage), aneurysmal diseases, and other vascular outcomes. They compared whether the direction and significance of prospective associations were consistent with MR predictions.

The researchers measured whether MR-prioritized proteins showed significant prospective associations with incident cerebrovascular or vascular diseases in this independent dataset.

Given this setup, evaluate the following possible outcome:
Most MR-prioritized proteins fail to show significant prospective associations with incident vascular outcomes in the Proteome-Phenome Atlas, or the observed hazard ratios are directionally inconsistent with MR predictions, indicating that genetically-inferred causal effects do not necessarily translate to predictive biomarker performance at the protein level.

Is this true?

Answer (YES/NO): NO